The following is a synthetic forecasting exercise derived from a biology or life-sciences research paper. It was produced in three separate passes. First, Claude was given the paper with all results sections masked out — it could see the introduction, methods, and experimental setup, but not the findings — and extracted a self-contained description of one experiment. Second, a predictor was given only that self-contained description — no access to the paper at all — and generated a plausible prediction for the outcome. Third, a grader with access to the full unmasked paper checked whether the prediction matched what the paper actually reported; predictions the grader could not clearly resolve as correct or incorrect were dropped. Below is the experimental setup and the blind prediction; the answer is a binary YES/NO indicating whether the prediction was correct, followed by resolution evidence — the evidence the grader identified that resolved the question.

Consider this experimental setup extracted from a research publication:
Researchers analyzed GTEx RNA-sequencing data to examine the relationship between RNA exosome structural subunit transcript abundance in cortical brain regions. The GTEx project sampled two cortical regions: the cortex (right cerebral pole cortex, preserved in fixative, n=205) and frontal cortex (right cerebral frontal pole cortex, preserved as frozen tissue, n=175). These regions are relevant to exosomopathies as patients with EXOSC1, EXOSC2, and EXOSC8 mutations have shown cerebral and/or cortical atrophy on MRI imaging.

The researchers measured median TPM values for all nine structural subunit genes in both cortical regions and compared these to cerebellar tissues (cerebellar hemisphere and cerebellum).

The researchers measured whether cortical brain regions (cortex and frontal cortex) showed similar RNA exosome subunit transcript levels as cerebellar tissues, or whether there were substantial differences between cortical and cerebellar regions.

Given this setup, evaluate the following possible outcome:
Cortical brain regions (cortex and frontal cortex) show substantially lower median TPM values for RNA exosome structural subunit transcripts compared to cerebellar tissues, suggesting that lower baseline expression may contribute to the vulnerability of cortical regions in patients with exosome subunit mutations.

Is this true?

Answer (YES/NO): YES